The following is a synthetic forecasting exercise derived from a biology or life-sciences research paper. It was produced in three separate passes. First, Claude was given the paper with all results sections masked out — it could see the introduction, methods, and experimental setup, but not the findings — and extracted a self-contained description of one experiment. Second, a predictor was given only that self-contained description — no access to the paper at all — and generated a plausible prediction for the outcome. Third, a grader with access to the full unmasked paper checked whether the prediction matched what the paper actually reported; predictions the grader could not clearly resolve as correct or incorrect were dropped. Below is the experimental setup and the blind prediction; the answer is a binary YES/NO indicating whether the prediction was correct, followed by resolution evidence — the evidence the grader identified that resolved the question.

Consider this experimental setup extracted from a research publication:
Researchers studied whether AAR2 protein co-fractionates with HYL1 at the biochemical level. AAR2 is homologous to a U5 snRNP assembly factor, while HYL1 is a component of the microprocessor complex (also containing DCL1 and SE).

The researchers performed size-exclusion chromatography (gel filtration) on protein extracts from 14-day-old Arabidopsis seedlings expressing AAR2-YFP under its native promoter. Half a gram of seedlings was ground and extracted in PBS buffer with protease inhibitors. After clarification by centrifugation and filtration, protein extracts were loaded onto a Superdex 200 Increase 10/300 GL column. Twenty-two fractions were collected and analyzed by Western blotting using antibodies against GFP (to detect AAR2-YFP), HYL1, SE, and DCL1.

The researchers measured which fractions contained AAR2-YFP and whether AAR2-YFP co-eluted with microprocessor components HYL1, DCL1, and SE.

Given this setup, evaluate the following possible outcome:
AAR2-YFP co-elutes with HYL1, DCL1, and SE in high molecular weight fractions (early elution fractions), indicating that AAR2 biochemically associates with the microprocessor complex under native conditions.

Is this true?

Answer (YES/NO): YES